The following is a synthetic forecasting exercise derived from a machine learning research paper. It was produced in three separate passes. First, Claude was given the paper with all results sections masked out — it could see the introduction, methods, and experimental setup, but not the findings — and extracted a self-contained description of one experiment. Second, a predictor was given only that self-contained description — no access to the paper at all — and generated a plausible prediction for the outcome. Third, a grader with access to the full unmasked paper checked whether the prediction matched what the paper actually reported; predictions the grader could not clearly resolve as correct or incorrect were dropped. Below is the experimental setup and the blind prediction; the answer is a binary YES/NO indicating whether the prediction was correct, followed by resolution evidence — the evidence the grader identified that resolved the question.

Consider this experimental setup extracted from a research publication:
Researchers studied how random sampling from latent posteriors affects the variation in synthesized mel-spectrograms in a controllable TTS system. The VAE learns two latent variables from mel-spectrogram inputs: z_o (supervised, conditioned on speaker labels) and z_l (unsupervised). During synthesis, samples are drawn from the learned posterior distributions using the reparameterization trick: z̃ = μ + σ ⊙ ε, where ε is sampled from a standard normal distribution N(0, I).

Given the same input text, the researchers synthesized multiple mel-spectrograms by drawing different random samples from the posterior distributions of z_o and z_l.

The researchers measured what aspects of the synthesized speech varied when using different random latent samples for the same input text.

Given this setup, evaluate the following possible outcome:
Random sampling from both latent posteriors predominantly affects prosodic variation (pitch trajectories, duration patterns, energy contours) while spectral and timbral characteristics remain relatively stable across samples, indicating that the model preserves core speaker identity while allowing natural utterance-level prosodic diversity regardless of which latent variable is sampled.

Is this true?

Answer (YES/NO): NO